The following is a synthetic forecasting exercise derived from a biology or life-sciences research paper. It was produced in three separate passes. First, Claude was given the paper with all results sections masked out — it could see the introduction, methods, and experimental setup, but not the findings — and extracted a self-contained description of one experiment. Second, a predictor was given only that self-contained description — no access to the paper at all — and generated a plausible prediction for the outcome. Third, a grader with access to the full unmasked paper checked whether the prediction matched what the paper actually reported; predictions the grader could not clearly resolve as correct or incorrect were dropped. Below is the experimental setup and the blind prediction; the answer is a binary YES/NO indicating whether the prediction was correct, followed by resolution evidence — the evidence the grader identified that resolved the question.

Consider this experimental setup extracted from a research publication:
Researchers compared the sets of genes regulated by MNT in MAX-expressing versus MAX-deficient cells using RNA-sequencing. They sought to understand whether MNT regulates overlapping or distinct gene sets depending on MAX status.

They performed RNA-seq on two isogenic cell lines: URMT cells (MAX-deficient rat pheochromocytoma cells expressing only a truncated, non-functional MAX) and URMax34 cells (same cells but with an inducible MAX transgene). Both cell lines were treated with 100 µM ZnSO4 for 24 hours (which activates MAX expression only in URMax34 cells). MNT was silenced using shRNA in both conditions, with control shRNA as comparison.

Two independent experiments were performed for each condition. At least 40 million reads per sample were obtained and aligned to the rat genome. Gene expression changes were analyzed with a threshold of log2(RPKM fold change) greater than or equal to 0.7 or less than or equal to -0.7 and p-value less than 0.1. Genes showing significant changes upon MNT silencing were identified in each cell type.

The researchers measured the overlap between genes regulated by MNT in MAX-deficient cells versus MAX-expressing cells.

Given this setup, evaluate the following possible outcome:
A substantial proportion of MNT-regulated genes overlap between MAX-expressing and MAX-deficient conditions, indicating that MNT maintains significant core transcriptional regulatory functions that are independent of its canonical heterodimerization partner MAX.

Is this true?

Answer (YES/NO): YES